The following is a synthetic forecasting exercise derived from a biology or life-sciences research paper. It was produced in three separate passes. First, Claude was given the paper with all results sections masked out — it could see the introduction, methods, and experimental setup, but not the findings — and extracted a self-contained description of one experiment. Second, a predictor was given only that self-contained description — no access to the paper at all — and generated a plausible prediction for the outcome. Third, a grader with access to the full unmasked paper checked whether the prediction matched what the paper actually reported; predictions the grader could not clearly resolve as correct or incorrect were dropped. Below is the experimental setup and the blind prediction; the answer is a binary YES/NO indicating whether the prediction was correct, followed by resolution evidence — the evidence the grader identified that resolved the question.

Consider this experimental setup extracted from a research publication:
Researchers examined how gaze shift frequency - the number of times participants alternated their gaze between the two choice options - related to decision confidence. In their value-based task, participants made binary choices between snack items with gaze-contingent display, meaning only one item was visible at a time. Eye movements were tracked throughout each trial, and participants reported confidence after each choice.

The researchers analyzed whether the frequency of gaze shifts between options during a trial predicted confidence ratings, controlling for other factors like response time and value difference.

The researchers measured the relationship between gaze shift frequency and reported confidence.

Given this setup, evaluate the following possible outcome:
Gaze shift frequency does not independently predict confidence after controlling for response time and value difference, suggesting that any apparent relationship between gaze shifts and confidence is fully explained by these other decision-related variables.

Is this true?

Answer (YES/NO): NO